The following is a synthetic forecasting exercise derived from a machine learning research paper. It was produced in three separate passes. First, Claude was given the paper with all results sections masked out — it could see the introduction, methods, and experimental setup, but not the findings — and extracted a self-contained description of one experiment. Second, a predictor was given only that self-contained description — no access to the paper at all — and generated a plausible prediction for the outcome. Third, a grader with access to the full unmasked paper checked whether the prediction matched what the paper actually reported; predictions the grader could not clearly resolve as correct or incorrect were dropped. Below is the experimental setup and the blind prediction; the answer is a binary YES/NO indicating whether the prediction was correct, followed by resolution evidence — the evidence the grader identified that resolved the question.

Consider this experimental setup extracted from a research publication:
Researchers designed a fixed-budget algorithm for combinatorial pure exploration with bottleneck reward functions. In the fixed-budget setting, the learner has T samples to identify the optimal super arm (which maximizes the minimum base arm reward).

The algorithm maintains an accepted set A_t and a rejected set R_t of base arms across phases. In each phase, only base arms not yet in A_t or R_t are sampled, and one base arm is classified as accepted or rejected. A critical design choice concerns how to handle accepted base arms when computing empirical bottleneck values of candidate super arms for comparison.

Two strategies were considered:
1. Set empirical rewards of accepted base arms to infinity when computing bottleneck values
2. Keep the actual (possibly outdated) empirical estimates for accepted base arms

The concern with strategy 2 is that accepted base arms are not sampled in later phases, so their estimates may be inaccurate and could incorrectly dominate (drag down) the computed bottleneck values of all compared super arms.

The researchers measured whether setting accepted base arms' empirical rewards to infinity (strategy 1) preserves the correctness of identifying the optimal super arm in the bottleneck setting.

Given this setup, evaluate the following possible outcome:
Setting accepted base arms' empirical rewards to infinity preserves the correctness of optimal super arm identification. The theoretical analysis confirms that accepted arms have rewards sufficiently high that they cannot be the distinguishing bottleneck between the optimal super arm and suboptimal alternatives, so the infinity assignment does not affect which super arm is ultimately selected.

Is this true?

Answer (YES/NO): YES